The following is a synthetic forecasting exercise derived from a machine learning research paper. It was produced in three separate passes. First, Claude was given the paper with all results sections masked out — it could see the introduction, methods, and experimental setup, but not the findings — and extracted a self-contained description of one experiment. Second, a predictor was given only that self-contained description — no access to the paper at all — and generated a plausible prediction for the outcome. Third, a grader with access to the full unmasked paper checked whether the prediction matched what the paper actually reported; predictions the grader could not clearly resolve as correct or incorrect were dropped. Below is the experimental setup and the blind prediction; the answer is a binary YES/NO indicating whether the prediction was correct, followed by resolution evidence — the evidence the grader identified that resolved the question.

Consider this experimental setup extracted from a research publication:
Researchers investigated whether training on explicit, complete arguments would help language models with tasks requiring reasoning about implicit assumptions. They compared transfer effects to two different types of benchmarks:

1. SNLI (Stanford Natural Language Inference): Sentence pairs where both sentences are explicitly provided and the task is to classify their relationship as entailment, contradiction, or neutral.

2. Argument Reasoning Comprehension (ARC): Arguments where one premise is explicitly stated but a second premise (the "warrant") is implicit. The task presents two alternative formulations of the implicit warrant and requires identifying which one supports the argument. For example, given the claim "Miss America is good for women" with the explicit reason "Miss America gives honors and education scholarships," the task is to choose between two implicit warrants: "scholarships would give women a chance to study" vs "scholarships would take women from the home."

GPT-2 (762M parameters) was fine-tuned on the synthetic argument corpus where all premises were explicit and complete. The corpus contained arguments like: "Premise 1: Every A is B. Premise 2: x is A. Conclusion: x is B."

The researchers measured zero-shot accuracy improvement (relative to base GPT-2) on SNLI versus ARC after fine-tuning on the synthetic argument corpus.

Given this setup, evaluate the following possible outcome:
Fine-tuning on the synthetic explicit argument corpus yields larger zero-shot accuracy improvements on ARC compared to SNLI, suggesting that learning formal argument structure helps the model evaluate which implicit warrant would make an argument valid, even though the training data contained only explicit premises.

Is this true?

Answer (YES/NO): NO